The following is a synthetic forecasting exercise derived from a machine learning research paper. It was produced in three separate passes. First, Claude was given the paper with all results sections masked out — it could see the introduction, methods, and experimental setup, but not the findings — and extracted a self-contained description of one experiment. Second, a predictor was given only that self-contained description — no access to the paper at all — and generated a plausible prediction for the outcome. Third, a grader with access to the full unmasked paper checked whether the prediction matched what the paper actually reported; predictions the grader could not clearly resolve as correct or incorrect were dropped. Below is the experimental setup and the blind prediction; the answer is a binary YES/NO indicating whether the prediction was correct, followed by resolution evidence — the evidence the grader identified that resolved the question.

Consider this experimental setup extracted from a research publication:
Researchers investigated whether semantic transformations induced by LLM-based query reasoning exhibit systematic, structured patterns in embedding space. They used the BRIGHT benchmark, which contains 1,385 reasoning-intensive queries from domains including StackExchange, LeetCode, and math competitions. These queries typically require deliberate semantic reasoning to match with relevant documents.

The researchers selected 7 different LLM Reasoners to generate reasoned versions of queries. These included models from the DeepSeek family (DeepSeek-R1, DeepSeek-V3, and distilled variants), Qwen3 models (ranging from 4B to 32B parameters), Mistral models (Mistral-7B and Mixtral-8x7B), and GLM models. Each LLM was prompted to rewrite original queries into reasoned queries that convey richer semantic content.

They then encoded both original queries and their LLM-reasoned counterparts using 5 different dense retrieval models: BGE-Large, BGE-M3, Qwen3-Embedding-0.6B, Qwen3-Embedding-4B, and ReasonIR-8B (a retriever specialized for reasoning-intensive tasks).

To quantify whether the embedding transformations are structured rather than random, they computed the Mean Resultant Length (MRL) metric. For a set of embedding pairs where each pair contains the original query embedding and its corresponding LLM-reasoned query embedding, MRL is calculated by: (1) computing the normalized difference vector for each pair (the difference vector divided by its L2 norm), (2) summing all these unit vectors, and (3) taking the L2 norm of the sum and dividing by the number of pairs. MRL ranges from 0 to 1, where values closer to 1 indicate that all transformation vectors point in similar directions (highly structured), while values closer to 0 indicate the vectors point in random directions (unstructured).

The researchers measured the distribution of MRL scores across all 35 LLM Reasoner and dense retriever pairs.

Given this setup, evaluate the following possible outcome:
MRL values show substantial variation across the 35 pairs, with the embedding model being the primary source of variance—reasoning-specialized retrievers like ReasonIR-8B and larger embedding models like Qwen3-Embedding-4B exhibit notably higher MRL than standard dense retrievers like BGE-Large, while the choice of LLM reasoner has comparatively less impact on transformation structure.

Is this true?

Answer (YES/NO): NO